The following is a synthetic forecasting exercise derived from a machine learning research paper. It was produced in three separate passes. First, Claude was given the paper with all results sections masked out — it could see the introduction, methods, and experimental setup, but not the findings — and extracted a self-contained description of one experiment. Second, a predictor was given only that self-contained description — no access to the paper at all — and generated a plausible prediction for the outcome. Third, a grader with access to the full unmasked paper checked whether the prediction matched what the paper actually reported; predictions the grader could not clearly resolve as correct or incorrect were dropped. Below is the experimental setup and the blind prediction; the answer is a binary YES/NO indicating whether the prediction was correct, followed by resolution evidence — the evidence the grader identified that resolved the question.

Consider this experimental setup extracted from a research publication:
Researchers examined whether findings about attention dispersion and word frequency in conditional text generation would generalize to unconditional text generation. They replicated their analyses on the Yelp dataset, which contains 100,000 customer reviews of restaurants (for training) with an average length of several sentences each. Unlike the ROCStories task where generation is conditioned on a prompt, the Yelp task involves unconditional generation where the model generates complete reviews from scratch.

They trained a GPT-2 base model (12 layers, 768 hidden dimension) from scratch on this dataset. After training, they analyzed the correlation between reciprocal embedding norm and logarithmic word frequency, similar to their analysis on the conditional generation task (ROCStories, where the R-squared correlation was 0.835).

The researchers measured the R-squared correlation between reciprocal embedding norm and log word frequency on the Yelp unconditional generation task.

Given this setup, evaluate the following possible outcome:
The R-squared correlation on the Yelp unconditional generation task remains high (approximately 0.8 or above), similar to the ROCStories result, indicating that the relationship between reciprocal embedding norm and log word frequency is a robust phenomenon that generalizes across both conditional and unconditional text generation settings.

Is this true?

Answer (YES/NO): YES